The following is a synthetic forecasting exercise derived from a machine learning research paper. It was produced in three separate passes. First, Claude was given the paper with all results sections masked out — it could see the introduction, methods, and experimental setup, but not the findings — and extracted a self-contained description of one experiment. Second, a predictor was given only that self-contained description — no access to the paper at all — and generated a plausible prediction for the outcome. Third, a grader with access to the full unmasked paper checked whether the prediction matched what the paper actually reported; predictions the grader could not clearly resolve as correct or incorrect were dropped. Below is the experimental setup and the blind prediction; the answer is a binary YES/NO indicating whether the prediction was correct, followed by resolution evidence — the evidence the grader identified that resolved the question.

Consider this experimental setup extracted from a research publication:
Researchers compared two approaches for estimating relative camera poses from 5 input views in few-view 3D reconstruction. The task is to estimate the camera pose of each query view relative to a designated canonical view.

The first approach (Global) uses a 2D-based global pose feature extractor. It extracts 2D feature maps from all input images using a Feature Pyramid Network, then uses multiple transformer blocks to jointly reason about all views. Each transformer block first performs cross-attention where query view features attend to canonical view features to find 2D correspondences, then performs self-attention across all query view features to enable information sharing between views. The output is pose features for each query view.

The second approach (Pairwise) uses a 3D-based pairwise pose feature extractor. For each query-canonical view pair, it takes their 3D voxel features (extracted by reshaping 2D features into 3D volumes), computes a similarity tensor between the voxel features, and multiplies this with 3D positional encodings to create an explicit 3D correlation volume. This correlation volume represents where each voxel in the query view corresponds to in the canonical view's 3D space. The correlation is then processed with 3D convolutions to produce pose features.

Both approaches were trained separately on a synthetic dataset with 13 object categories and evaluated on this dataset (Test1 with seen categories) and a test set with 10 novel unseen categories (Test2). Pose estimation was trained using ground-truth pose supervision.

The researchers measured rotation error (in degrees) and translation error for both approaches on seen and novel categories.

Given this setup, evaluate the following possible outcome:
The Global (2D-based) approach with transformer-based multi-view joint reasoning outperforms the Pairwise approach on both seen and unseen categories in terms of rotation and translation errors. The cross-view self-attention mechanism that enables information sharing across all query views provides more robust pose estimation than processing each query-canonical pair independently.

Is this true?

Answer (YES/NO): NO